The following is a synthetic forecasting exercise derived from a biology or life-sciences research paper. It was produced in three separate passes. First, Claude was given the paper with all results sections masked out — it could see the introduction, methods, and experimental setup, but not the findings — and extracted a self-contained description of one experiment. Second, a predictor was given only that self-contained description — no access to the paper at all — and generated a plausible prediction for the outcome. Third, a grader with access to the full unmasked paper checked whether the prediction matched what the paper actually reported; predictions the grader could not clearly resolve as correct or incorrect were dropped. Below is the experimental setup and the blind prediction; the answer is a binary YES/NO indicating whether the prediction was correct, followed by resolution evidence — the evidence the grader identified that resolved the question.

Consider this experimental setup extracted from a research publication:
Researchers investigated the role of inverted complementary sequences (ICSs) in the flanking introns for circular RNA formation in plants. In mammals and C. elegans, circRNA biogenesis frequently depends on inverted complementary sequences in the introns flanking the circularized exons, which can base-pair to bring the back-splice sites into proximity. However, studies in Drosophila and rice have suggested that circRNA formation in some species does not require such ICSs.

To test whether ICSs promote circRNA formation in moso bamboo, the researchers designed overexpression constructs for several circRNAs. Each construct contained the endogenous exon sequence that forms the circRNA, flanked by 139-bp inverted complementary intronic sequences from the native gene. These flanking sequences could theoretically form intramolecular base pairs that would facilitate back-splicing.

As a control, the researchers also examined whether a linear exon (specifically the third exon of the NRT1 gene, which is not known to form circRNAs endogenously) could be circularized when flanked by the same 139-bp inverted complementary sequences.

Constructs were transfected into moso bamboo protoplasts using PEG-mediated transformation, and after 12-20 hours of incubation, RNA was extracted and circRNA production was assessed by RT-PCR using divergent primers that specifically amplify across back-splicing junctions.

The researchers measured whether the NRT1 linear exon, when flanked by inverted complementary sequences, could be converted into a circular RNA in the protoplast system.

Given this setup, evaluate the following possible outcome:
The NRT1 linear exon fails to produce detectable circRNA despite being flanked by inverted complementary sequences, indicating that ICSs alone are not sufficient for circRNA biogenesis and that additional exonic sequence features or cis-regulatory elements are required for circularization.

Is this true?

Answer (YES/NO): NO